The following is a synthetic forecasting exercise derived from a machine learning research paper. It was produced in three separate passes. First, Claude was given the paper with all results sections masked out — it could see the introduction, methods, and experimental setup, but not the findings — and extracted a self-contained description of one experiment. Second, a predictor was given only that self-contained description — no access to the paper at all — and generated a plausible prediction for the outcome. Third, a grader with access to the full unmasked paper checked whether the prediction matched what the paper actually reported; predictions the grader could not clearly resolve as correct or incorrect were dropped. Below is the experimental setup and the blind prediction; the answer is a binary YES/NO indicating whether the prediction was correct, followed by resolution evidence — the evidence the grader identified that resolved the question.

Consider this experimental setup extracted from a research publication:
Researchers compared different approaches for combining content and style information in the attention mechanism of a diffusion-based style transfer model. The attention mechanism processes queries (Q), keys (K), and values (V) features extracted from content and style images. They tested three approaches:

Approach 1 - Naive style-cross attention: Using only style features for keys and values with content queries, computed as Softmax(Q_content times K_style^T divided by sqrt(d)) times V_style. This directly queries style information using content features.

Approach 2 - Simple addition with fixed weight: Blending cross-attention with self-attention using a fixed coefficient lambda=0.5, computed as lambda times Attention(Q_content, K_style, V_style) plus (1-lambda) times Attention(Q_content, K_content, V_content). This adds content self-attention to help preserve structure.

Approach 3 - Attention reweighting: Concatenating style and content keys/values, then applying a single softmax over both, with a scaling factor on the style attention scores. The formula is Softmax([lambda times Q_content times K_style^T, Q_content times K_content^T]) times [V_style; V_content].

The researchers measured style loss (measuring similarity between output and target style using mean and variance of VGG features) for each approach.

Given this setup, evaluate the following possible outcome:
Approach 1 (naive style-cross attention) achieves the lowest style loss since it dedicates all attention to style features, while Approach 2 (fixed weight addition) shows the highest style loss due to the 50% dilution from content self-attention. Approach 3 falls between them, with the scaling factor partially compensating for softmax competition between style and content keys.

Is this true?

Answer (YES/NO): YES